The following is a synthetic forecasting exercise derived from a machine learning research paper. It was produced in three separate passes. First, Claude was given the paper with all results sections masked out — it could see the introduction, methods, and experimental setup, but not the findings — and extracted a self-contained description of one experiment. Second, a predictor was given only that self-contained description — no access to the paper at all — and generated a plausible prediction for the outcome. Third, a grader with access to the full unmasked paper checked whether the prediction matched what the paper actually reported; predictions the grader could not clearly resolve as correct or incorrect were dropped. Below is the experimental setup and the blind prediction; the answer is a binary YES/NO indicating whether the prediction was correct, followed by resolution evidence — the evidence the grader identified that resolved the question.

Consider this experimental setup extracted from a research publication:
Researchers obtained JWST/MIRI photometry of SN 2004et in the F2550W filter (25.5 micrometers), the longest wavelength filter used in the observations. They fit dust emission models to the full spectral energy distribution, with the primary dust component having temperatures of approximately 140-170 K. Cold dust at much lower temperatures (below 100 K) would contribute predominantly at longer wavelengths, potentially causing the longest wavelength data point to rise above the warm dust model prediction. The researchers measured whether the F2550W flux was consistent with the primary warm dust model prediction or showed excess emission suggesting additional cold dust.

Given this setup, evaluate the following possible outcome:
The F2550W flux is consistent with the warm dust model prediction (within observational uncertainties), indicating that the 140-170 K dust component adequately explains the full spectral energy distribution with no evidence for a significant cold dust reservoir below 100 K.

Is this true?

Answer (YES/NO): NO